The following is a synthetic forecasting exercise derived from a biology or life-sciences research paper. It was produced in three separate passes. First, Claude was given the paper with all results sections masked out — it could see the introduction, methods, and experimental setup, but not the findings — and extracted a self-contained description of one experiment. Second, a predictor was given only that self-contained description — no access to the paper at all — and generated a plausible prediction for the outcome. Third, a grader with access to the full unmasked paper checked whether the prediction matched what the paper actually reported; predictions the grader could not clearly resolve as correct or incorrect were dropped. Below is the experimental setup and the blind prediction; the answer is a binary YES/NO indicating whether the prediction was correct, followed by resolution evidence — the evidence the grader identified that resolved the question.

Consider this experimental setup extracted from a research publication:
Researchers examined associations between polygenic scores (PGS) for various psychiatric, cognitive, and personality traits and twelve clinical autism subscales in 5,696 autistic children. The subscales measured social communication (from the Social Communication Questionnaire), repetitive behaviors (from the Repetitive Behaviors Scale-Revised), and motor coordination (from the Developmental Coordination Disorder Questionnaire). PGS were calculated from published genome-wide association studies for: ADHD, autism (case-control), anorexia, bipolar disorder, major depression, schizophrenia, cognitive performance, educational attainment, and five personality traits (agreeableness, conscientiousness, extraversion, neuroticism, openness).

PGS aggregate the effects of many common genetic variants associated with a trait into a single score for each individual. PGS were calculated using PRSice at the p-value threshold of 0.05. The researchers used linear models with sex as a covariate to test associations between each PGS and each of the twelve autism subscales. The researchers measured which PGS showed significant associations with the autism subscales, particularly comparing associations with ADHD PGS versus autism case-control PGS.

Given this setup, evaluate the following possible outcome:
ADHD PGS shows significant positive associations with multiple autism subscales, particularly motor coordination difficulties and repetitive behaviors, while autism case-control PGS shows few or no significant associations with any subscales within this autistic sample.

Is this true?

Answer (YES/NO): YES